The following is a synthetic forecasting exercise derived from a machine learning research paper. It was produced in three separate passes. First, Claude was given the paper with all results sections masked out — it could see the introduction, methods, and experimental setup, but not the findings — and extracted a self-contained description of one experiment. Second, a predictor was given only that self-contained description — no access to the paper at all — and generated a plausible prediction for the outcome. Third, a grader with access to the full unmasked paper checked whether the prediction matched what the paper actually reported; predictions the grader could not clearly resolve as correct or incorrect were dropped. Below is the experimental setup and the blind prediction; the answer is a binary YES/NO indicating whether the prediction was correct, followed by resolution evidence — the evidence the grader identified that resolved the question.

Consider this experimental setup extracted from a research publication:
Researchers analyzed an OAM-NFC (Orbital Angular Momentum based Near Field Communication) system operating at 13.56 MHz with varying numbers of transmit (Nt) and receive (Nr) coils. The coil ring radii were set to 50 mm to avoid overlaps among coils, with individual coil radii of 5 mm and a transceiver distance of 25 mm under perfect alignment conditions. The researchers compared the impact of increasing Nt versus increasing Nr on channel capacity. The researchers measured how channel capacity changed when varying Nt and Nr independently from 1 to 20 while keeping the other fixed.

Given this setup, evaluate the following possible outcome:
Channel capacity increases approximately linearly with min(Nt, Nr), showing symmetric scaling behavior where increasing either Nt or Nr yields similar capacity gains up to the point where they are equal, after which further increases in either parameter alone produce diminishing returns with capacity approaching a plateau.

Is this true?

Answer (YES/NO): NO